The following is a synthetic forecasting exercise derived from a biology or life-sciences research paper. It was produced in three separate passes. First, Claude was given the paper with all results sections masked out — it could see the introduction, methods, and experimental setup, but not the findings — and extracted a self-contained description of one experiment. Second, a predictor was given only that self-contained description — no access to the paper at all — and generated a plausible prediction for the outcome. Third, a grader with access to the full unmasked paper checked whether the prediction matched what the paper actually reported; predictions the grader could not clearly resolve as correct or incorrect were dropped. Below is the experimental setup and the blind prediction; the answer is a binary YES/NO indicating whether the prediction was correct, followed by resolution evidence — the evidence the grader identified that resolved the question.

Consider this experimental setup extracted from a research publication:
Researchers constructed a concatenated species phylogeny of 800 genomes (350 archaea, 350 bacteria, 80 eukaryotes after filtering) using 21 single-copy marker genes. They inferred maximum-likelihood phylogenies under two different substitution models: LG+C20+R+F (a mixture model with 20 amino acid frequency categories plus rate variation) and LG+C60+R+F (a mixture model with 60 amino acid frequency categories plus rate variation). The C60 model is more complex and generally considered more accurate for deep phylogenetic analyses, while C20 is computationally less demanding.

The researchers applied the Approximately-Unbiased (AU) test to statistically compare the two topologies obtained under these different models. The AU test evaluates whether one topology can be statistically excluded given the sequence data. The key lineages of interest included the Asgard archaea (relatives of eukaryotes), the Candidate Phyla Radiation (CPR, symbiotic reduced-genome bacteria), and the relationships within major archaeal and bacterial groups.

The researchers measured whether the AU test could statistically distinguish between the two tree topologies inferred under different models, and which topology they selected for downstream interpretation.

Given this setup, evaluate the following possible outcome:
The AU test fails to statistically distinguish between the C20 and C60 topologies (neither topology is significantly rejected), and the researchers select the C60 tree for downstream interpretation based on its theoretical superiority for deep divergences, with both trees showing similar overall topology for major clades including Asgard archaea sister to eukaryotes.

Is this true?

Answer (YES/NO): NO